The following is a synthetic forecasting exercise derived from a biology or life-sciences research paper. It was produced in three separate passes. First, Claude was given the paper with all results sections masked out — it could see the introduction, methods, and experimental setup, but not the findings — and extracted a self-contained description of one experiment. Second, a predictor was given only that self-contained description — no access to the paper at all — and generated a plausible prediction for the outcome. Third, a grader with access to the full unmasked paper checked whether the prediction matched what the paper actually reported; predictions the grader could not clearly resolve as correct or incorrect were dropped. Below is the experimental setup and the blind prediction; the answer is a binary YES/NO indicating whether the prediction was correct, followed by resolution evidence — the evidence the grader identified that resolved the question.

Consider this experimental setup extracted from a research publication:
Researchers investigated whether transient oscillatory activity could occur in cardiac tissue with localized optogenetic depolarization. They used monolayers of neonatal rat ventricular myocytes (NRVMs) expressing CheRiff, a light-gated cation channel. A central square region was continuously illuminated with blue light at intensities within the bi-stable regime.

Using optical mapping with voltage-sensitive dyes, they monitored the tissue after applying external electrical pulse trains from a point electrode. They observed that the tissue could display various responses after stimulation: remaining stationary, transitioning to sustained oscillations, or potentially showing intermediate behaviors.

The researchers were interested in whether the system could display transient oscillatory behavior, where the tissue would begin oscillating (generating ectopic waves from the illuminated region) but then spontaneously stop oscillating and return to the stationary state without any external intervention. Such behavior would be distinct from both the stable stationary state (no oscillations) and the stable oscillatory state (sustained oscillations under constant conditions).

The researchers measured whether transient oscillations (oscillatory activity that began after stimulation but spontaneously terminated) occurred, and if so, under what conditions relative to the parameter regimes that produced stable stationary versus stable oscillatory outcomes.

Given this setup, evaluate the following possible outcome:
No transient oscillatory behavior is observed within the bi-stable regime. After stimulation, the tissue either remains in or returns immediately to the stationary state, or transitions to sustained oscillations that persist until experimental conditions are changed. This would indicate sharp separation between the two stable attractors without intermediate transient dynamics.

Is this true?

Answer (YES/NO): NO